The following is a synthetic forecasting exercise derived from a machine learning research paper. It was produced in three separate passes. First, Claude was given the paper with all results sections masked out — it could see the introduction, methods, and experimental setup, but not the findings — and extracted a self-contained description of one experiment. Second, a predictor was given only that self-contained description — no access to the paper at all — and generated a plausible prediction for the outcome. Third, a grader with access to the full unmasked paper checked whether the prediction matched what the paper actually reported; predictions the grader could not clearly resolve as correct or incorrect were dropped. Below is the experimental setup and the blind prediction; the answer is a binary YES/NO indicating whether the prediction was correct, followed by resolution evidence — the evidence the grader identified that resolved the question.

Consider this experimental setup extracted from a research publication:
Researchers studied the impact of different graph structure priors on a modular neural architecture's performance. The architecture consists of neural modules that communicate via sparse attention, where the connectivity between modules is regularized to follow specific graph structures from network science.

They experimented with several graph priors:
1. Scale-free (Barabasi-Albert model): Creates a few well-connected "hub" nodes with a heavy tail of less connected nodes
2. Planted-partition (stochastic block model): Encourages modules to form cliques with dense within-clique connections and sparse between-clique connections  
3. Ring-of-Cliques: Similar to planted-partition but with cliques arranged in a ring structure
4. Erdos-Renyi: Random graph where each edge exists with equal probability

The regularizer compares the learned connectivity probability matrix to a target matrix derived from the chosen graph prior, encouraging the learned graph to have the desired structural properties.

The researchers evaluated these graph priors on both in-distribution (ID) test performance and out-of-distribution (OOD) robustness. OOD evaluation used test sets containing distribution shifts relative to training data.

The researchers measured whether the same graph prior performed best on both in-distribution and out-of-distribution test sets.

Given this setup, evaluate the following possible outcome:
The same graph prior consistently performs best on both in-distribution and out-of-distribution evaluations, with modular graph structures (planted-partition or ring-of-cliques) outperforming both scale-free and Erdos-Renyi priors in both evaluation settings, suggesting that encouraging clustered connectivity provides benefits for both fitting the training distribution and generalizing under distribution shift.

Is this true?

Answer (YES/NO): NO